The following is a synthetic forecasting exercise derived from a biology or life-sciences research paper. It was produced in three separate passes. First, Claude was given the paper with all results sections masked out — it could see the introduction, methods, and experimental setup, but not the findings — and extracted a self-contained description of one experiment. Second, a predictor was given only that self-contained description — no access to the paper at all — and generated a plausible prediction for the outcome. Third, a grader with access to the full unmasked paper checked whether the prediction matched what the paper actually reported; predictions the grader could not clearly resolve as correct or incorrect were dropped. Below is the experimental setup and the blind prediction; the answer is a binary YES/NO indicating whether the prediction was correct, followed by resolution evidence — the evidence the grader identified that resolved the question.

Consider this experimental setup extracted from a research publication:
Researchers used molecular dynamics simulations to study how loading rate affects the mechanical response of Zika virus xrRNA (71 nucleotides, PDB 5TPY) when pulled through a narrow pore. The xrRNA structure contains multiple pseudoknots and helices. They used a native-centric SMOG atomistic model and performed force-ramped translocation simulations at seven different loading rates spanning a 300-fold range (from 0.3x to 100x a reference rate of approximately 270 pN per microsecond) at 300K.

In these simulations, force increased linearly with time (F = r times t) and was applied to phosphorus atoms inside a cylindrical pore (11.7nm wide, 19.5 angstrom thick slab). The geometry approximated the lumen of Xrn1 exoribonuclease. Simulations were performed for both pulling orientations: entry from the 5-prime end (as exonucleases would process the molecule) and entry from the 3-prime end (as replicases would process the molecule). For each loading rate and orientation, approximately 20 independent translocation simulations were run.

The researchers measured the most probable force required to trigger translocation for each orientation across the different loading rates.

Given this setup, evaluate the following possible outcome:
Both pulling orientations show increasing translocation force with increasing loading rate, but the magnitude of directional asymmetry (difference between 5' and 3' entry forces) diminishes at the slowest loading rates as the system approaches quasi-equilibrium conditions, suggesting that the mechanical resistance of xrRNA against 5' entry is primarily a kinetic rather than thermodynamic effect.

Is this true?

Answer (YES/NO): NO